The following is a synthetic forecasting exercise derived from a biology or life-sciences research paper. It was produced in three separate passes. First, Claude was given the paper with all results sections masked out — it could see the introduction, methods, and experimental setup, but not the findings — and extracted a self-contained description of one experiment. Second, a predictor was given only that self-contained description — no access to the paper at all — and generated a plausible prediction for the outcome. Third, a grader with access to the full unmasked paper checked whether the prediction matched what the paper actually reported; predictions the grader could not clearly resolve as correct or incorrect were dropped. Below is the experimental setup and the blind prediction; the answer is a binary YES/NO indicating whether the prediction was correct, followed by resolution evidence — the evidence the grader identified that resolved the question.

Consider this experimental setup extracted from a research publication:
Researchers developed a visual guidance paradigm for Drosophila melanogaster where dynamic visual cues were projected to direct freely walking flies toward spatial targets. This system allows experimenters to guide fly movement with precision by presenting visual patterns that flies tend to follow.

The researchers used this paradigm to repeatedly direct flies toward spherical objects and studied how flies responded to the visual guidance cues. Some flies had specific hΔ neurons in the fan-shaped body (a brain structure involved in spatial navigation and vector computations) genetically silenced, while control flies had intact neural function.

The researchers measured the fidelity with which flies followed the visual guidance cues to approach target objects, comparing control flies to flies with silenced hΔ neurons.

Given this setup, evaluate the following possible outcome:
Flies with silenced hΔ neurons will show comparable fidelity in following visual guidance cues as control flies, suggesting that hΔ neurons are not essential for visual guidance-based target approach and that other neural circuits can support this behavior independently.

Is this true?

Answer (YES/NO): NO